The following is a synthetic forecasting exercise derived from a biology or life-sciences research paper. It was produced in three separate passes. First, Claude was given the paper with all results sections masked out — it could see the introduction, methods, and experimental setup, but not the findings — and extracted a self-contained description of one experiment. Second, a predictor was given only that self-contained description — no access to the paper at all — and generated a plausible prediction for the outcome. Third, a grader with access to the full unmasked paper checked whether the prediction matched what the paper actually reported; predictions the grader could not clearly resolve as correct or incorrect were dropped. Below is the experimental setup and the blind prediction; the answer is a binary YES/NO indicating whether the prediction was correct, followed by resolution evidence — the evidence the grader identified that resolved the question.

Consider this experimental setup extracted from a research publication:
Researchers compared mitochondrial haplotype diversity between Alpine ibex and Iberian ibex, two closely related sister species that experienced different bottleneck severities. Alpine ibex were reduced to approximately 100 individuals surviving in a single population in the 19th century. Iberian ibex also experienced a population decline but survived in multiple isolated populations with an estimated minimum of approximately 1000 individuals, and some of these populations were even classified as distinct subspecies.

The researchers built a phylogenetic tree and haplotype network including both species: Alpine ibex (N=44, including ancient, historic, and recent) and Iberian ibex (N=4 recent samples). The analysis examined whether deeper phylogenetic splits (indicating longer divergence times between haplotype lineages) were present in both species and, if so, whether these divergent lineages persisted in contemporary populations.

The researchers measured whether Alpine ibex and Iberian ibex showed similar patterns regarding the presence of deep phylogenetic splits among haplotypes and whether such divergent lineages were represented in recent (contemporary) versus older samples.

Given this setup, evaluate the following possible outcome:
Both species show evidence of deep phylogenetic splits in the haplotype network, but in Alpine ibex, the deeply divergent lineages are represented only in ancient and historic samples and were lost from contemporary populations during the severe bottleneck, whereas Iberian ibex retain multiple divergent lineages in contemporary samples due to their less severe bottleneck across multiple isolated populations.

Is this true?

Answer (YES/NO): YES